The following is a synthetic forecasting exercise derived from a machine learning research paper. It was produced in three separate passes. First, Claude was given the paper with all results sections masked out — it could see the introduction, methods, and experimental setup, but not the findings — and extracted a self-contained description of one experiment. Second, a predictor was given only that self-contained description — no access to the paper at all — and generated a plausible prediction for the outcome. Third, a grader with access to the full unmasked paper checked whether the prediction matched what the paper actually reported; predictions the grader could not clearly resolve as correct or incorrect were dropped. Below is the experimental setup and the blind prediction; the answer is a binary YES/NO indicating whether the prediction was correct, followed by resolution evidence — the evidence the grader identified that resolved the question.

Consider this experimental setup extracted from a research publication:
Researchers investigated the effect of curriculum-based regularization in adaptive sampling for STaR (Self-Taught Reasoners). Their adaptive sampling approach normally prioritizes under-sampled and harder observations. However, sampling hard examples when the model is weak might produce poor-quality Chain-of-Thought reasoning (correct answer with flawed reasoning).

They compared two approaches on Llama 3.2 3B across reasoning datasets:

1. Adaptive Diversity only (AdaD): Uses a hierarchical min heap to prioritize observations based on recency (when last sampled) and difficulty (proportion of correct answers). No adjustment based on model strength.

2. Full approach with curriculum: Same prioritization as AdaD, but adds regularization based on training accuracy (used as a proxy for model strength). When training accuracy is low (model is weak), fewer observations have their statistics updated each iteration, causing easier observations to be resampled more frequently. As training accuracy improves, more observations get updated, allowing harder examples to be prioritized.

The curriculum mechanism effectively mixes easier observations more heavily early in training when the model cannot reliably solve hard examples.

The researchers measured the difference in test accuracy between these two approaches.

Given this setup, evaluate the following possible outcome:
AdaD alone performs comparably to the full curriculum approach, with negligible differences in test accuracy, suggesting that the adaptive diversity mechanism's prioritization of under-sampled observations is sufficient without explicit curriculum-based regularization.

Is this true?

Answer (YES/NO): NO